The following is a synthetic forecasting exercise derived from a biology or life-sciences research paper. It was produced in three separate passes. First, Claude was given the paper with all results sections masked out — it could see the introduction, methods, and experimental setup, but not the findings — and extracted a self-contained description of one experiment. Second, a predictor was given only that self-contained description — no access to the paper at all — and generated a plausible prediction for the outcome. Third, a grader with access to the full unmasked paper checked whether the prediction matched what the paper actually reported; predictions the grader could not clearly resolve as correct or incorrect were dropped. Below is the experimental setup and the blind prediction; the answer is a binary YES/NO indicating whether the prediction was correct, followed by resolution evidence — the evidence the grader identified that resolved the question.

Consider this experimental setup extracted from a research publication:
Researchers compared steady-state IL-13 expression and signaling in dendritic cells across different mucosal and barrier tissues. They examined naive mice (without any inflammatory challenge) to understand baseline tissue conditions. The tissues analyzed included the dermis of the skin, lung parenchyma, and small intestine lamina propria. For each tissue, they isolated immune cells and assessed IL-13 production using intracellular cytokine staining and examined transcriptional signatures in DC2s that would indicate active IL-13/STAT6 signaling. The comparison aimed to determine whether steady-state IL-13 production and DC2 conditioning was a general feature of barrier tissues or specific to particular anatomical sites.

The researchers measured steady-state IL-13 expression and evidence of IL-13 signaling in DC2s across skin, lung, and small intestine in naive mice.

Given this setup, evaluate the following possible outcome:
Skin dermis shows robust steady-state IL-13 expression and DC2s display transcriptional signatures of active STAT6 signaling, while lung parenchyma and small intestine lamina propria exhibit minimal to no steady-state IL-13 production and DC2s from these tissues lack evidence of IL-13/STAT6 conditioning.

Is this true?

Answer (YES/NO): YES